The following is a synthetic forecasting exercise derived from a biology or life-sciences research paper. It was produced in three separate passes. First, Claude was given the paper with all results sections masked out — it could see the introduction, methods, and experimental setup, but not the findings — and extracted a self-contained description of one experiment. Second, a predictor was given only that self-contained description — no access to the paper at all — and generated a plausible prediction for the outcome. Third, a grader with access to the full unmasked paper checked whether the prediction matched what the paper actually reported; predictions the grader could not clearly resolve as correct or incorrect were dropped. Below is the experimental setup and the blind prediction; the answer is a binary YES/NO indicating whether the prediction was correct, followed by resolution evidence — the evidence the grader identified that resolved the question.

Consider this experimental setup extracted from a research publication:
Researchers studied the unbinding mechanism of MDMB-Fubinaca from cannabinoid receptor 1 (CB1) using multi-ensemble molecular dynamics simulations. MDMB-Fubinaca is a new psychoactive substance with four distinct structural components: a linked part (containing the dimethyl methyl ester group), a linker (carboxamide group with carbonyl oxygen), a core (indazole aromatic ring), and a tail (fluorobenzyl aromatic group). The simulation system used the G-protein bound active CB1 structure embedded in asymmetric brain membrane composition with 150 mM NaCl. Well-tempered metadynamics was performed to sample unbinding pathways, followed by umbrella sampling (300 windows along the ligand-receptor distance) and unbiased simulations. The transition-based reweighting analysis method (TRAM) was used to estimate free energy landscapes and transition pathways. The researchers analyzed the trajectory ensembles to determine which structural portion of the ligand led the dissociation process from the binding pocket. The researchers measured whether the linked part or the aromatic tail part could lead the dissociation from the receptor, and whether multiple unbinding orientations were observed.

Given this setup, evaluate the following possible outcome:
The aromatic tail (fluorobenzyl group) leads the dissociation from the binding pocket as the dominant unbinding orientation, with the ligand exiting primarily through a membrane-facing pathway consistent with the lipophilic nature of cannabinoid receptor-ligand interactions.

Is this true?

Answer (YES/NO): NO